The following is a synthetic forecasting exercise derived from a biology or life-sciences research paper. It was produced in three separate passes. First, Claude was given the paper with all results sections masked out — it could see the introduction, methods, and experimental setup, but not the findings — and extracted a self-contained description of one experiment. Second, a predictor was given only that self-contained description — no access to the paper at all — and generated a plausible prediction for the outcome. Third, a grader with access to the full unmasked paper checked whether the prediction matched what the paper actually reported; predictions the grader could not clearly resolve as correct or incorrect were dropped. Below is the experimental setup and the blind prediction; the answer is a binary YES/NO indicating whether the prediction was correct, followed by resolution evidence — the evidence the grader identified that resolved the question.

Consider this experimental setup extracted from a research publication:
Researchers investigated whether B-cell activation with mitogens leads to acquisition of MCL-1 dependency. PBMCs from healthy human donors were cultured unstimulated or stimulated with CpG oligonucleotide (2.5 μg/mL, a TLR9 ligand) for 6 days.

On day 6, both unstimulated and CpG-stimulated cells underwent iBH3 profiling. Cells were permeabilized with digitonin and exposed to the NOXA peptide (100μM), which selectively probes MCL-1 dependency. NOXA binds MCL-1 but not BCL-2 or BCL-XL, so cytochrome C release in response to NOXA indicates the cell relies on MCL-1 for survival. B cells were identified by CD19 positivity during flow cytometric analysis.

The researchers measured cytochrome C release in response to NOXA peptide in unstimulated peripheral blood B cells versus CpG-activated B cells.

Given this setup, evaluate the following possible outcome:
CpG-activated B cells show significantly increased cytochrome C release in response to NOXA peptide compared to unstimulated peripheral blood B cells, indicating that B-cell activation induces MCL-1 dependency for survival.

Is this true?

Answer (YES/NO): YES